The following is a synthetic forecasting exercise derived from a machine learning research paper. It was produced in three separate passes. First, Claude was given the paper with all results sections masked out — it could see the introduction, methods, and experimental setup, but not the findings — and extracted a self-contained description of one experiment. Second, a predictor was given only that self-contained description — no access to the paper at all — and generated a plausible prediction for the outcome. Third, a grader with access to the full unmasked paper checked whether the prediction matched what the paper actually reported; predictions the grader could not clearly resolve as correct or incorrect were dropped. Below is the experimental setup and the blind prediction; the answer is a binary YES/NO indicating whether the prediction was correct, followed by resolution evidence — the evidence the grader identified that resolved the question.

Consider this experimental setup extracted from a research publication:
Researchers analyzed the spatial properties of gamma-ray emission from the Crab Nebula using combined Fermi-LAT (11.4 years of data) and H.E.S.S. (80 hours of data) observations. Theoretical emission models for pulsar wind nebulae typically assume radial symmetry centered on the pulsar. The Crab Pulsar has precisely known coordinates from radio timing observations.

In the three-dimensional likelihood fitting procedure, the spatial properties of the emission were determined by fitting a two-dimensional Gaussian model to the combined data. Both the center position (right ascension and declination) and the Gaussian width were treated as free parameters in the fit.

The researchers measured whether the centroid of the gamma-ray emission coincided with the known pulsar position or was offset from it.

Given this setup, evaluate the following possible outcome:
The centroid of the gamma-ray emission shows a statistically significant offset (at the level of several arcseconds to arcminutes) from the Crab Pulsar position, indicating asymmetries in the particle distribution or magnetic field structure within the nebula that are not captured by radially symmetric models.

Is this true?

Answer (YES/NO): YES